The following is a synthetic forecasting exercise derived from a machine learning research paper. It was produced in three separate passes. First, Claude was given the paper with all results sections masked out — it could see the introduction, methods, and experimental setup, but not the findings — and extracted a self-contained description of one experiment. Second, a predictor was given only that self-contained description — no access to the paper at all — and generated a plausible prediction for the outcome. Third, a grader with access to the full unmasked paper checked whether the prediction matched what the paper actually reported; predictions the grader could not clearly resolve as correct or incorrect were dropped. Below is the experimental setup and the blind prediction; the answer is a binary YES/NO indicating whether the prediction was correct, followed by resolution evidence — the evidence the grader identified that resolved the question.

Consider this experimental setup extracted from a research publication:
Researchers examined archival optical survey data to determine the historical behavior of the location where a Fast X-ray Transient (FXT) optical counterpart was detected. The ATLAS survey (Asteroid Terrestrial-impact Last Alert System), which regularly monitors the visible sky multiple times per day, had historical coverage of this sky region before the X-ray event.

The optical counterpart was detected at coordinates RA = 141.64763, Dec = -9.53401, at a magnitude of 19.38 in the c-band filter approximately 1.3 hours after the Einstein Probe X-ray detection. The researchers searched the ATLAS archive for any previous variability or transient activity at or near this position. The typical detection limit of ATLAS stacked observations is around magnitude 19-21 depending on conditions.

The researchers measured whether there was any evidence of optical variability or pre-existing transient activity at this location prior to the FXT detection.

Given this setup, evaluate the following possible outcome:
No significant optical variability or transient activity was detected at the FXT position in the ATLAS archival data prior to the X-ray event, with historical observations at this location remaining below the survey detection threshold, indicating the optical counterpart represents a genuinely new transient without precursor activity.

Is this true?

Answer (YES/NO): YES